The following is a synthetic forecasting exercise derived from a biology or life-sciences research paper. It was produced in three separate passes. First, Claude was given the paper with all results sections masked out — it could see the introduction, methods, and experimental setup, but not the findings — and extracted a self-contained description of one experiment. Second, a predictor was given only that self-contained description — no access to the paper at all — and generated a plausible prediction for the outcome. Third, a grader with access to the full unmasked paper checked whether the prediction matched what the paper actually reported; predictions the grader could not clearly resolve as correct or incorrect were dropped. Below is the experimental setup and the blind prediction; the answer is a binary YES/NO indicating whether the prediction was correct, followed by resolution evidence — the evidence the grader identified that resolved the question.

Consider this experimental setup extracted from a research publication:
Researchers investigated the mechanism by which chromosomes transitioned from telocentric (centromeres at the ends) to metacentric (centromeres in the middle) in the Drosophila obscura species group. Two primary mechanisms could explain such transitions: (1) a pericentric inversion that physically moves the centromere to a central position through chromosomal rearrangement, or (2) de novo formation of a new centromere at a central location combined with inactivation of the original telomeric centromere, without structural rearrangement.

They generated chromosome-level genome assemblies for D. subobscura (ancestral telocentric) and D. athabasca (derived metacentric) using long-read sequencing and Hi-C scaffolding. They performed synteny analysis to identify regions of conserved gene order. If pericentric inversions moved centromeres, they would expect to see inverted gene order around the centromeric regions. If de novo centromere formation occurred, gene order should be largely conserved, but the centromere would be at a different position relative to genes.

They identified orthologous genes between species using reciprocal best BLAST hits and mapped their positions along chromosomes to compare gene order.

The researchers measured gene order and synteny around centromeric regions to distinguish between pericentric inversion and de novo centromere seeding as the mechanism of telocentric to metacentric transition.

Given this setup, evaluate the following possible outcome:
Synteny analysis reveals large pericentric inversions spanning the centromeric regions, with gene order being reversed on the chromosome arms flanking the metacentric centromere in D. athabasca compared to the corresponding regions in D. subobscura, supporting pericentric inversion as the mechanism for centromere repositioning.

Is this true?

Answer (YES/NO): NO